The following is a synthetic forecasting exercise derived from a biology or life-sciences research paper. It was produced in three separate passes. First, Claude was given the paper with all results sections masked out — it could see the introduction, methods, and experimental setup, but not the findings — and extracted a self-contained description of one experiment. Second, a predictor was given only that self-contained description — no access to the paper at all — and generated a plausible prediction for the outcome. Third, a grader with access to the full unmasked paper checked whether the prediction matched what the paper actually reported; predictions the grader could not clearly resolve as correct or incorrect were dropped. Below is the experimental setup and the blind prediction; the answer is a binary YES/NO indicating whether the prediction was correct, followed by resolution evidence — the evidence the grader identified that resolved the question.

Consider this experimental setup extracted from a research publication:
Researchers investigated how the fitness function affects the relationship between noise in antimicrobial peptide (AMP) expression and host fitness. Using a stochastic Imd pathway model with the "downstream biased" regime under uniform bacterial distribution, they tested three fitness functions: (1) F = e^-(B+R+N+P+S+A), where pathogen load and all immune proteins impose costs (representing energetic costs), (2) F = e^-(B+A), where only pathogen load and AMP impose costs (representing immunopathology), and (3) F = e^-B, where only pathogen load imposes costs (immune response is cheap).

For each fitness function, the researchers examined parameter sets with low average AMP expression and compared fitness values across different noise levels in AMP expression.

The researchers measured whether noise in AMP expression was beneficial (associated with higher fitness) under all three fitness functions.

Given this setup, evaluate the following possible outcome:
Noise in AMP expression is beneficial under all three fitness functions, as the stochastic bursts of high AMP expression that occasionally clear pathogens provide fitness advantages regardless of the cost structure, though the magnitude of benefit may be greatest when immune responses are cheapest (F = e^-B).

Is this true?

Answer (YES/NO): NO